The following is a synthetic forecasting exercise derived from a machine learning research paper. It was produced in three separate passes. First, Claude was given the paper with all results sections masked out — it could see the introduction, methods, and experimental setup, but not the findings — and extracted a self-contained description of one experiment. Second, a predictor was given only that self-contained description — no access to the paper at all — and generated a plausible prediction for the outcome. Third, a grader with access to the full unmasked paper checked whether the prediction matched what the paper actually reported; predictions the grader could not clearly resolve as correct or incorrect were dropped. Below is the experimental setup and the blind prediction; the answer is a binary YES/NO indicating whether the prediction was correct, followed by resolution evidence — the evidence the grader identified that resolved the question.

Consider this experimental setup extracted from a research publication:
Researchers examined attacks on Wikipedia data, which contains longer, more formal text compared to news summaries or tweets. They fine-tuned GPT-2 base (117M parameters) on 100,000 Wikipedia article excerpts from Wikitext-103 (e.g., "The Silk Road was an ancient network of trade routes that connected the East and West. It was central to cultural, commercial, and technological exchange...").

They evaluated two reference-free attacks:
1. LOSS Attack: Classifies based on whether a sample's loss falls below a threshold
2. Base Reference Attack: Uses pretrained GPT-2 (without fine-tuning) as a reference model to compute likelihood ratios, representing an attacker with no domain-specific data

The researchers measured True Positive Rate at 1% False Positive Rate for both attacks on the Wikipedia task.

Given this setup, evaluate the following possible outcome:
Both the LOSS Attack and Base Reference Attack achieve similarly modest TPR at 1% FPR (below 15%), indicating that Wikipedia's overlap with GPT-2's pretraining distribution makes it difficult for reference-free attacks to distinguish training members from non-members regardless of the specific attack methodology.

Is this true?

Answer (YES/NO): YES